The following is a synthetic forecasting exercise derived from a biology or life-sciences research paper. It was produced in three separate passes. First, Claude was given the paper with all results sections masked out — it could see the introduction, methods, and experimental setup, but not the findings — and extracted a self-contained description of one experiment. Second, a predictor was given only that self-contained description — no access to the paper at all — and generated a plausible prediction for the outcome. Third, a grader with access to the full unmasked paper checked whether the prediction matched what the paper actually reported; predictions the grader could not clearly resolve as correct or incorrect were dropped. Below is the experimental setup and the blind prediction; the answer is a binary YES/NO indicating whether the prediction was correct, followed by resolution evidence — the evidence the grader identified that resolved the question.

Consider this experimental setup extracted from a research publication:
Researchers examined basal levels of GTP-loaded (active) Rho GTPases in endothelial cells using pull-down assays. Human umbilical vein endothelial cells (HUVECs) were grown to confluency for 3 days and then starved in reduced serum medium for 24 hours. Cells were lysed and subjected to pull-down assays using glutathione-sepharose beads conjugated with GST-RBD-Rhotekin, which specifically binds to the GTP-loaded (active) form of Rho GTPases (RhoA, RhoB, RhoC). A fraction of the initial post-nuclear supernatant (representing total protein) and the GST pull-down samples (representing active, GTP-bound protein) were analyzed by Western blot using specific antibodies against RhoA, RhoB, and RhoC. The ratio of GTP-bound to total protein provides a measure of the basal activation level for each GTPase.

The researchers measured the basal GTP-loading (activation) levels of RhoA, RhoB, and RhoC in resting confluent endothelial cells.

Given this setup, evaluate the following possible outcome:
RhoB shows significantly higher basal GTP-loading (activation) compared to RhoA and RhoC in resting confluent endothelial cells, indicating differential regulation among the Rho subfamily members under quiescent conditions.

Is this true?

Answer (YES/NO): NO